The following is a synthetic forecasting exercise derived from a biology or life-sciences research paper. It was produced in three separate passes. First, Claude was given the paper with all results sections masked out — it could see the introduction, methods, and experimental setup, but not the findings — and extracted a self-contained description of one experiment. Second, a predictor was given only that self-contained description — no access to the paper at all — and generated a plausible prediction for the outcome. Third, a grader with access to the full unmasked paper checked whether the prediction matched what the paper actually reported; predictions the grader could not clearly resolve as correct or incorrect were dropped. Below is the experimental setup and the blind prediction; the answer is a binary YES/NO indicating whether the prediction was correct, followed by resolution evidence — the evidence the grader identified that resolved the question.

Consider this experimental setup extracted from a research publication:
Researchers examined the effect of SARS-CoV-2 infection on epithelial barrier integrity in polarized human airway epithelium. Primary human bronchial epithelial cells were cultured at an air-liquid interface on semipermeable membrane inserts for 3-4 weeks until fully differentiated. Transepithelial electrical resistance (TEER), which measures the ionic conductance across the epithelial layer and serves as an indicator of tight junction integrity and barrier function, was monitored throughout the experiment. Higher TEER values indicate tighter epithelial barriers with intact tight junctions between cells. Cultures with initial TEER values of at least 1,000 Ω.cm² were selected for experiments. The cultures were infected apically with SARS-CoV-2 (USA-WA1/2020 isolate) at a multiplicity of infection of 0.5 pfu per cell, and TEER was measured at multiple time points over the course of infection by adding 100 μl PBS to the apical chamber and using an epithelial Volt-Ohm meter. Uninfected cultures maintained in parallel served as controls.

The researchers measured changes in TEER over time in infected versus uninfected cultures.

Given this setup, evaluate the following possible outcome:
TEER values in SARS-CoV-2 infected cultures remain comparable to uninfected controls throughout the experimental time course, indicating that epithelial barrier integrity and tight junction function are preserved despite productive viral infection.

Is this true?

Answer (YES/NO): NO